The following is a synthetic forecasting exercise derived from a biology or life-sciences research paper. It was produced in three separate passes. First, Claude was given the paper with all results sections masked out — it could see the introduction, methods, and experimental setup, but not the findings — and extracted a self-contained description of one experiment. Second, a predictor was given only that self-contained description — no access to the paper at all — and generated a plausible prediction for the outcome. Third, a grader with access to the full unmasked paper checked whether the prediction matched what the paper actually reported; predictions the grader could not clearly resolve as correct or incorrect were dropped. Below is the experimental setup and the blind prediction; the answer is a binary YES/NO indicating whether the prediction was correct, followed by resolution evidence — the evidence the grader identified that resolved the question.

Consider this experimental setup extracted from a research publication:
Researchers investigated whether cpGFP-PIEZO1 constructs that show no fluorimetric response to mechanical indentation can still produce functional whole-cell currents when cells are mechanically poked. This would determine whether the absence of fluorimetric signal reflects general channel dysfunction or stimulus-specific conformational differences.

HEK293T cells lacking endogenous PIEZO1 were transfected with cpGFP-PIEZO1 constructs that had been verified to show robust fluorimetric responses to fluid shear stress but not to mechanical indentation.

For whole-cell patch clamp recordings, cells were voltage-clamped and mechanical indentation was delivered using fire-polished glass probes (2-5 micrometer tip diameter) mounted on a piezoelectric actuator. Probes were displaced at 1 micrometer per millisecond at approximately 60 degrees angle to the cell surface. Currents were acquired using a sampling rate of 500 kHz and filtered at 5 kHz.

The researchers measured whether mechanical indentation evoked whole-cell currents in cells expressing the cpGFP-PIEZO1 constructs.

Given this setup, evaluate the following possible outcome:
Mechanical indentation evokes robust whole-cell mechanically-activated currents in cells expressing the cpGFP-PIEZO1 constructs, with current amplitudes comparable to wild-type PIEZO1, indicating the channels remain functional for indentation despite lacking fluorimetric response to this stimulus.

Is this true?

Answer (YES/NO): YES